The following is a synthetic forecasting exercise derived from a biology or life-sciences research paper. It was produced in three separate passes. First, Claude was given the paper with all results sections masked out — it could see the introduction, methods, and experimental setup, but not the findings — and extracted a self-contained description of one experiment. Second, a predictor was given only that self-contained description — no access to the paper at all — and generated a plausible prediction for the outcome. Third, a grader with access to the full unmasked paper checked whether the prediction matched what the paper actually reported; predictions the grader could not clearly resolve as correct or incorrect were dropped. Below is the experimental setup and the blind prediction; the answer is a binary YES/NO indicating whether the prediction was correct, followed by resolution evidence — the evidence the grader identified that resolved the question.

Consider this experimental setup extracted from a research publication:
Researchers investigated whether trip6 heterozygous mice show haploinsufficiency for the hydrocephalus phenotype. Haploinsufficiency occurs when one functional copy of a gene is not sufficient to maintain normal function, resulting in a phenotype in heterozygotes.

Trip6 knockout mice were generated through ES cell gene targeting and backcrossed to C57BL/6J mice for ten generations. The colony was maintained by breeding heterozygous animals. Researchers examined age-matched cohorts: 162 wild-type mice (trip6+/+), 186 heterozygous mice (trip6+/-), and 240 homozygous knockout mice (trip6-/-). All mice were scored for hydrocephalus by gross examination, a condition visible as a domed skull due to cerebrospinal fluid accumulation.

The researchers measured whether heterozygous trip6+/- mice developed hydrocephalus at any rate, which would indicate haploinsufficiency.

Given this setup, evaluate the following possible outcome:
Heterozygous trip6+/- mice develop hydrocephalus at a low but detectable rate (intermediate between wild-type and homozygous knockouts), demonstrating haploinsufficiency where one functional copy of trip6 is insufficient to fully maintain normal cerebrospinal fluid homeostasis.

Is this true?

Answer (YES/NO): NO